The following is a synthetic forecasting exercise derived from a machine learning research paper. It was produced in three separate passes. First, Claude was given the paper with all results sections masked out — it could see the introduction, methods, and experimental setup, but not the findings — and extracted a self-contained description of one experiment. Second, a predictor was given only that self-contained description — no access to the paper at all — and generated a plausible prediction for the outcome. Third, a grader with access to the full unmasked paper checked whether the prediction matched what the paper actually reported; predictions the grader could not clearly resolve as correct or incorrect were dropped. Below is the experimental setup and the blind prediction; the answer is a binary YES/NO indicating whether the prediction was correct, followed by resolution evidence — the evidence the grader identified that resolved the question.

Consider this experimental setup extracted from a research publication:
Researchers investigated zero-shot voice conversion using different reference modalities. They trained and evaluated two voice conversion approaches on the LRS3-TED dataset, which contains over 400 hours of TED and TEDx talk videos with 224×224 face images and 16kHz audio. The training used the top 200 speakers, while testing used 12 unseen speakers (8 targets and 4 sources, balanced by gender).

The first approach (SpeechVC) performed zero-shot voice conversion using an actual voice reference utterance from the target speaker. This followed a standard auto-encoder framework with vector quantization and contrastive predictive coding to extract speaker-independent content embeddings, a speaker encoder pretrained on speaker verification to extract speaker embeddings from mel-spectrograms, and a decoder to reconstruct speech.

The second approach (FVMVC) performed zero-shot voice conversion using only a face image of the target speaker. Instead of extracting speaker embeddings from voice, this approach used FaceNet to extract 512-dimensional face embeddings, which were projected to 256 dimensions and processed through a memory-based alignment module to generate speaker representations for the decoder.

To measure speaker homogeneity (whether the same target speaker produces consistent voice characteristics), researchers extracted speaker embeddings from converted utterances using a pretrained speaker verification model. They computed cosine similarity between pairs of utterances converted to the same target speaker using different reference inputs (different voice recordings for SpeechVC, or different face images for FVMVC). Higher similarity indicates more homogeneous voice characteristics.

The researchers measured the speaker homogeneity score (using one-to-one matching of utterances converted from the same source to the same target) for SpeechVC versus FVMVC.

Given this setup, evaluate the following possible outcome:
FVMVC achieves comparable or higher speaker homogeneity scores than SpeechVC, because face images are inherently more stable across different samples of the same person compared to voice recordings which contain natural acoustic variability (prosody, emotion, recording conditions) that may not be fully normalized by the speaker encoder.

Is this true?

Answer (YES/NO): YES